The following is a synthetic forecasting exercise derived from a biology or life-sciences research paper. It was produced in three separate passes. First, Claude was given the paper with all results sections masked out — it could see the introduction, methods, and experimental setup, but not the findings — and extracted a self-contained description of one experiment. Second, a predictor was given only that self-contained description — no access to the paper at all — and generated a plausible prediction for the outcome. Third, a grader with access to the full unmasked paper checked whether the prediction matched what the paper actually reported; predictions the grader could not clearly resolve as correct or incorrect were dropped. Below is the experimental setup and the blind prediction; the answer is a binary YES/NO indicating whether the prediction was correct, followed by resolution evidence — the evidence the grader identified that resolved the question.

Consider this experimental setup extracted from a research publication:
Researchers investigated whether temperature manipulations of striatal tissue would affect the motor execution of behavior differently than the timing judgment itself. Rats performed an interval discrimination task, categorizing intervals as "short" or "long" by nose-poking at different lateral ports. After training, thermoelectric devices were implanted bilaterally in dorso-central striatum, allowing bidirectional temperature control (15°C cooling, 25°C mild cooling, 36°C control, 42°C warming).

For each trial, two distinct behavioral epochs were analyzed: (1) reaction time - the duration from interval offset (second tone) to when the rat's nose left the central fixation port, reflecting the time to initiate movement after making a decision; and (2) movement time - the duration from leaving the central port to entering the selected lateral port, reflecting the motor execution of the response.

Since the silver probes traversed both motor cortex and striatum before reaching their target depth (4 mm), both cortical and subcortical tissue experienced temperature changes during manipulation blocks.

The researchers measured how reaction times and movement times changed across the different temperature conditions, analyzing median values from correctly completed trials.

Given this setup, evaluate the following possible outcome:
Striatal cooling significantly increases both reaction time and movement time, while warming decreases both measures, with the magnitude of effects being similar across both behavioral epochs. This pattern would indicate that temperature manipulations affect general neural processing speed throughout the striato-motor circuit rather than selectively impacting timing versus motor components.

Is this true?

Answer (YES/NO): NO